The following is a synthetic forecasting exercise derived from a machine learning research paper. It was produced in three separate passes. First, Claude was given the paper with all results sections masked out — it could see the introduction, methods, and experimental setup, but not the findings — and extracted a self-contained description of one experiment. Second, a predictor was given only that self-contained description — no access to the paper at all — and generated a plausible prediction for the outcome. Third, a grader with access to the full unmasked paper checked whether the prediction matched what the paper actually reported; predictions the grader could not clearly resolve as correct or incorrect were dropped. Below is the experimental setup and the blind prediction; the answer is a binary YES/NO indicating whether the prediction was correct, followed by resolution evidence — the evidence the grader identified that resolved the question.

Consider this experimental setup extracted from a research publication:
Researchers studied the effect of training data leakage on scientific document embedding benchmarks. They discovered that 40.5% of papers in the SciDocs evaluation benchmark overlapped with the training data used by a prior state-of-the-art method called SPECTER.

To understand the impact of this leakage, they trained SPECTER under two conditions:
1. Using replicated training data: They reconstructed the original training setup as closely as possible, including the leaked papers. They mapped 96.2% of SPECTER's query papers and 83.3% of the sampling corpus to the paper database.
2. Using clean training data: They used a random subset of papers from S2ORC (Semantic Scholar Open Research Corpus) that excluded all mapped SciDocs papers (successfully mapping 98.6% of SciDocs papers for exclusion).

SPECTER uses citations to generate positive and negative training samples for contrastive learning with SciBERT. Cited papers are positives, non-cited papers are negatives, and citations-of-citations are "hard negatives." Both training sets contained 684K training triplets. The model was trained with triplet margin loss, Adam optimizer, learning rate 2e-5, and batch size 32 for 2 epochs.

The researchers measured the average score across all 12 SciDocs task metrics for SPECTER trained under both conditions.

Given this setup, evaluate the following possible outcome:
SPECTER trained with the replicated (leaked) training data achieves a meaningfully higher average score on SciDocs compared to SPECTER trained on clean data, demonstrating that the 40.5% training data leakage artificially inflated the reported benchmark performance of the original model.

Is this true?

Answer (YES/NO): NO